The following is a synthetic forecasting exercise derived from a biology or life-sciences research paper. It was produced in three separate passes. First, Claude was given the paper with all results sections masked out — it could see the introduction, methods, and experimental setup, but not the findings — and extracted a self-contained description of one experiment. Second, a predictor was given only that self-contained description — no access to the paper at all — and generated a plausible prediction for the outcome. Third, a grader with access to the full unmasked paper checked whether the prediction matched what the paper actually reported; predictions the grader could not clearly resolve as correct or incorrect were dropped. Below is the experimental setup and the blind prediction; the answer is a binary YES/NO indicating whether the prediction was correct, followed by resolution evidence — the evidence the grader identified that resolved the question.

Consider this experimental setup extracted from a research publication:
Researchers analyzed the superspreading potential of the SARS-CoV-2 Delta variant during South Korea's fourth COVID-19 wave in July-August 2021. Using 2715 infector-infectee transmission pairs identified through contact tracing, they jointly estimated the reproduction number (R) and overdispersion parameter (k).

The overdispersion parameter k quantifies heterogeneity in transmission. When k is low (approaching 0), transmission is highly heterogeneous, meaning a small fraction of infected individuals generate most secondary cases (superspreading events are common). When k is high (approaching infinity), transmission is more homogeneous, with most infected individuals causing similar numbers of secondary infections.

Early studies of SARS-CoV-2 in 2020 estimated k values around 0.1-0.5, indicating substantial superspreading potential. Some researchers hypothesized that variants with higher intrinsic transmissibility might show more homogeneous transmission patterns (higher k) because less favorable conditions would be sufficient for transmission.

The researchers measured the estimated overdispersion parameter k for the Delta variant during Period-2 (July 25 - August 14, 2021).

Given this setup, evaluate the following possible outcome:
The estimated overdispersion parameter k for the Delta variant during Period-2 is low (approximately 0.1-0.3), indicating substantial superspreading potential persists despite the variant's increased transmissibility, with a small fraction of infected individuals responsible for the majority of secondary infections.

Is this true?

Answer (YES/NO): NO